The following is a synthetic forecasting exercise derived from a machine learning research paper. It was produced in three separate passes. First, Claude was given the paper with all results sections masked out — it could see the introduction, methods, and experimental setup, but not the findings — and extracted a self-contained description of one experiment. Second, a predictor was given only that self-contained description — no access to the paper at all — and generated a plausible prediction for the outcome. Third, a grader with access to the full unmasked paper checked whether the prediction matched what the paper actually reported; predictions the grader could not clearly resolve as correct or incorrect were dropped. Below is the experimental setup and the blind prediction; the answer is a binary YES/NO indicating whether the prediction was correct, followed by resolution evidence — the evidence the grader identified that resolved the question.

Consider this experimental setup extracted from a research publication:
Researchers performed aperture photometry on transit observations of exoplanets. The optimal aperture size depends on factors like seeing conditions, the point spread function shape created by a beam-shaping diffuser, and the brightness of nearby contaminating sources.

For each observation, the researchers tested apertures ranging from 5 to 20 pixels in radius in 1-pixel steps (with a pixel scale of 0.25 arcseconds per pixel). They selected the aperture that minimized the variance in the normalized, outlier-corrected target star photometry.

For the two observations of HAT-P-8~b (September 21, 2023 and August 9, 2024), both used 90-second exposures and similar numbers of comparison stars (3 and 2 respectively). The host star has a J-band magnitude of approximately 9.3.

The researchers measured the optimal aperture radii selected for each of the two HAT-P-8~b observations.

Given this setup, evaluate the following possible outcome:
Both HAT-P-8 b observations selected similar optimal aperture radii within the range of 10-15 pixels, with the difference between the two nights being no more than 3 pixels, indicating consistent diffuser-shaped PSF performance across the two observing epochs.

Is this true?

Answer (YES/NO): NO